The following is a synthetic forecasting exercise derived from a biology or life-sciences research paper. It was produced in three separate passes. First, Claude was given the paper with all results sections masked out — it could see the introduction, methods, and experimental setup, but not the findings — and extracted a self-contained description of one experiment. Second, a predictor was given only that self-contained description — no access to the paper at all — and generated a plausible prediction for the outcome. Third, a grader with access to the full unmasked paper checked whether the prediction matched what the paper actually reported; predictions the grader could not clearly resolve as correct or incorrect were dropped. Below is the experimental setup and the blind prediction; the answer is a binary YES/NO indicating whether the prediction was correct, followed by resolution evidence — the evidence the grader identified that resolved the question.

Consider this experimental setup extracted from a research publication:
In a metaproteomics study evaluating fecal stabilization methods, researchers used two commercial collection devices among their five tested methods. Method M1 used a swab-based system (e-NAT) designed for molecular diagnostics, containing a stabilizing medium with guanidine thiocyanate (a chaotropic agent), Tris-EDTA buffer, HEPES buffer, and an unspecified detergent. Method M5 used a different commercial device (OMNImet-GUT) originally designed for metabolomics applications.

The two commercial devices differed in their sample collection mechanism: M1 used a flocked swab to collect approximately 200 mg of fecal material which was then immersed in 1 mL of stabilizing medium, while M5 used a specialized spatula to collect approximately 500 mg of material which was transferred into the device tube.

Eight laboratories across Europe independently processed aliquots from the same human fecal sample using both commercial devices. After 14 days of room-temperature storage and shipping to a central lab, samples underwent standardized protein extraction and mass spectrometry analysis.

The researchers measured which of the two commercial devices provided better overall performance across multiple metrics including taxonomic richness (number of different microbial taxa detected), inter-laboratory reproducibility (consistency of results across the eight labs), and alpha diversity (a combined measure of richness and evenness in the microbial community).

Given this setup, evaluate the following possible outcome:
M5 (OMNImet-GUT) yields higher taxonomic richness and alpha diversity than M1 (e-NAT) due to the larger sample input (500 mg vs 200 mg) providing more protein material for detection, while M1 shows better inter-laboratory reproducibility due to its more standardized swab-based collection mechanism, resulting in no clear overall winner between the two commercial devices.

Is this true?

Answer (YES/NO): NO